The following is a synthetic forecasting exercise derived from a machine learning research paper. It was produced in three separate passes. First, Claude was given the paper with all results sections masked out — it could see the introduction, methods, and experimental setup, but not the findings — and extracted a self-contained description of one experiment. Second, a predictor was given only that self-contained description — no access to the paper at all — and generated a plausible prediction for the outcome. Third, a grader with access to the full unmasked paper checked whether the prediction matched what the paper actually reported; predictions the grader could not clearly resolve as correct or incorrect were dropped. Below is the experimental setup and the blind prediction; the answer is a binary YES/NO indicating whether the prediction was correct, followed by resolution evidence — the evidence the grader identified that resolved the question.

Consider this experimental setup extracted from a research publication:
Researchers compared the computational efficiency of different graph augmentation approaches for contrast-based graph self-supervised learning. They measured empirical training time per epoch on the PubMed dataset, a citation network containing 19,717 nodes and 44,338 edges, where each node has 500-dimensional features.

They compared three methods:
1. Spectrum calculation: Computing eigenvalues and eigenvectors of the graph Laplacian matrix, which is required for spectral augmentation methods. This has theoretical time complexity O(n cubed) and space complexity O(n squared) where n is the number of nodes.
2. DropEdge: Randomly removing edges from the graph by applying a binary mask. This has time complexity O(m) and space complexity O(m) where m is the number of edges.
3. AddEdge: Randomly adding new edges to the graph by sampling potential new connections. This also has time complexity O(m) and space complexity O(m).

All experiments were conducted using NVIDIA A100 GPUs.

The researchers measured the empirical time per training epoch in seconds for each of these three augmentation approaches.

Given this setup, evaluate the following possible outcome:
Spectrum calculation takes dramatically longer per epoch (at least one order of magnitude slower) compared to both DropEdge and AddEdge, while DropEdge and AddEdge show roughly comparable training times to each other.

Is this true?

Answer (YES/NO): YES